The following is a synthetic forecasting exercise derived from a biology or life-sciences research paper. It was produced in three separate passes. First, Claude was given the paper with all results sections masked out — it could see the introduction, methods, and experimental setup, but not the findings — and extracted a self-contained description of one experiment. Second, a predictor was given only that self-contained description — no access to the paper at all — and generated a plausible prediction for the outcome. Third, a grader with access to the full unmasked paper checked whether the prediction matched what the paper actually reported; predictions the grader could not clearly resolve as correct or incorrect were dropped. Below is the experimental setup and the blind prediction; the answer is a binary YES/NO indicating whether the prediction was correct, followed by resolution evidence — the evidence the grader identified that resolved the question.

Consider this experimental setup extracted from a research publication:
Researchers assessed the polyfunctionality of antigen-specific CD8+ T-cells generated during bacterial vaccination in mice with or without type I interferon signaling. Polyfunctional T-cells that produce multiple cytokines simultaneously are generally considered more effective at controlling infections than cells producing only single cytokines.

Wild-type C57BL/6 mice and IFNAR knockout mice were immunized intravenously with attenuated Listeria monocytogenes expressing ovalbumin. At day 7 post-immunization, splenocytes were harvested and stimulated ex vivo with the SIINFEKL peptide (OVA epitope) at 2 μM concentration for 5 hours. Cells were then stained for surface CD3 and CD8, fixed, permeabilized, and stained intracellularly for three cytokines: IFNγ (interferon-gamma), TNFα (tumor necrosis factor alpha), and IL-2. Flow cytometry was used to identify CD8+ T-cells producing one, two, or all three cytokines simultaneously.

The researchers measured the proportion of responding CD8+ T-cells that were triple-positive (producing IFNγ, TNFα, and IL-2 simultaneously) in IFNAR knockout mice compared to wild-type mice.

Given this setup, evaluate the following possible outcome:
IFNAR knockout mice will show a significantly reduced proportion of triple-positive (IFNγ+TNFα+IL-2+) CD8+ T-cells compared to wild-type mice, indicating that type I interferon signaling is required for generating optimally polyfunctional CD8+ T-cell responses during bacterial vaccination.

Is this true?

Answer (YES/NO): NO